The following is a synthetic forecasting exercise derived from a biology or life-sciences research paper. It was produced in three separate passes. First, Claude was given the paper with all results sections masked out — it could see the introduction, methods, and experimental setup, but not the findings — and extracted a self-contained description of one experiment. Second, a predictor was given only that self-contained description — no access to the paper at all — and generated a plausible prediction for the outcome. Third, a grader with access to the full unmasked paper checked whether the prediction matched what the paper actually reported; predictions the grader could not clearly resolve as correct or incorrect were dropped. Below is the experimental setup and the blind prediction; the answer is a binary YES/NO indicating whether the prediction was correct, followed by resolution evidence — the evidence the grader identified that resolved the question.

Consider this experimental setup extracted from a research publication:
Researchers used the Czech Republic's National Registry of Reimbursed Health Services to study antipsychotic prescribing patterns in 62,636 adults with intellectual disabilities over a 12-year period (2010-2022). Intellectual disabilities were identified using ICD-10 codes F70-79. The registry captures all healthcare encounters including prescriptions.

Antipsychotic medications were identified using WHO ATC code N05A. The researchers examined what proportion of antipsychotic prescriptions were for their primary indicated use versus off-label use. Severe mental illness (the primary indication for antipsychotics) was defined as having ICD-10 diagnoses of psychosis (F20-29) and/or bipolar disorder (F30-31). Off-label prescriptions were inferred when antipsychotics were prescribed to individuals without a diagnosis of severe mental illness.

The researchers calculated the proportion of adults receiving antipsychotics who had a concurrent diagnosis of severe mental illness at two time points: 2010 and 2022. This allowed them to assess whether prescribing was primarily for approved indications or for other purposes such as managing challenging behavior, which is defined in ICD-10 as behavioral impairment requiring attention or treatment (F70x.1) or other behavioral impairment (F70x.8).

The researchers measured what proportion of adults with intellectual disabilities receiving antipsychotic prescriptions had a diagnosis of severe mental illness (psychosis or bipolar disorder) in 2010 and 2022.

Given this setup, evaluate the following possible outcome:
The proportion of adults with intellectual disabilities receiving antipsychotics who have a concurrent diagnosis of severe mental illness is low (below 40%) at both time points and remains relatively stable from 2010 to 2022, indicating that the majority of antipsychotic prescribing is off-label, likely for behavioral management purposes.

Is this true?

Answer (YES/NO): YES